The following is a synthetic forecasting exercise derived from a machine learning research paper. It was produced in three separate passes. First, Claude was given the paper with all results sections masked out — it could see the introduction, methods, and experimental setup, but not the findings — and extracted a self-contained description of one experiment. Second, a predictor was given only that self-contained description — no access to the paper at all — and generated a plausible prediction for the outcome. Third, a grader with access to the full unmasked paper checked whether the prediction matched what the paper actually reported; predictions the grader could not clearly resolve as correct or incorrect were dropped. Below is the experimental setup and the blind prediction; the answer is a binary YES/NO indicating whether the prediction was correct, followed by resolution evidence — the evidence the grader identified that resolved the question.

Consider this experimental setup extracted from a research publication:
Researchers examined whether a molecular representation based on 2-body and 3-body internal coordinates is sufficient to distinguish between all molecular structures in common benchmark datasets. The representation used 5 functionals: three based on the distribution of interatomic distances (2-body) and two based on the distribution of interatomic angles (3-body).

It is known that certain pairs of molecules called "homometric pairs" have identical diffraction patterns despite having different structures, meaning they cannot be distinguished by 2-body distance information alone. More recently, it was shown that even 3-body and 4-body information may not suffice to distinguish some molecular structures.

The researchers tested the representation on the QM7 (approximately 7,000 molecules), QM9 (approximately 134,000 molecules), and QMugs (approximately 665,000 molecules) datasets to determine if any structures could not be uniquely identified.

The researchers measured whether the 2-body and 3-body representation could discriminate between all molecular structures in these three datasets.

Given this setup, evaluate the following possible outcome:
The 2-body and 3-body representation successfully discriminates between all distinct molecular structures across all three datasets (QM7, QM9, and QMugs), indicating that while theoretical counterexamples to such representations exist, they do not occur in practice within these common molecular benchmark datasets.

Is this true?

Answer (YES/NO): YES